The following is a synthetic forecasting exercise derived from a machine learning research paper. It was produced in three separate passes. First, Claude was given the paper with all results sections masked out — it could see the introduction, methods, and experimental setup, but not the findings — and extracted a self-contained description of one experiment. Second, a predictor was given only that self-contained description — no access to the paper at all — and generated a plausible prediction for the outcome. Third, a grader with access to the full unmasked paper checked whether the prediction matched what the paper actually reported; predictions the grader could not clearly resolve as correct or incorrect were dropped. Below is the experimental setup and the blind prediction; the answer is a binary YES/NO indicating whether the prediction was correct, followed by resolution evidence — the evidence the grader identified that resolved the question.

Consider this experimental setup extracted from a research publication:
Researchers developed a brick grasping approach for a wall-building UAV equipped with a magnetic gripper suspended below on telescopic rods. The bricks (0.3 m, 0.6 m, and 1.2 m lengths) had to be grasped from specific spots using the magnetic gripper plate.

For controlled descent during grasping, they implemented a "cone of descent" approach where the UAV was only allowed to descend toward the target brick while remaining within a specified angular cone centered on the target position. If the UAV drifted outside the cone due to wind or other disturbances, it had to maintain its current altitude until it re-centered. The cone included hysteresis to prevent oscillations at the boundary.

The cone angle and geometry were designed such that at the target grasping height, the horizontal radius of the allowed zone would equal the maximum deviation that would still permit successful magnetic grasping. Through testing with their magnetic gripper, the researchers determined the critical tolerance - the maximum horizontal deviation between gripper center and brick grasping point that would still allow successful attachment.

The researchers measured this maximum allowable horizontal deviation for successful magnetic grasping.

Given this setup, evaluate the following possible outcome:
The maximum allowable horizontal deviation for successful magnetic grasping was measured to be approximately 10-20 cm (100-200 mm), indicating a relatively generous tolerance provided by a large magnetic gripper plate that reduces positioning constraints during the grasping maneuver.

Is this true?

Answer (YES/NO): NO